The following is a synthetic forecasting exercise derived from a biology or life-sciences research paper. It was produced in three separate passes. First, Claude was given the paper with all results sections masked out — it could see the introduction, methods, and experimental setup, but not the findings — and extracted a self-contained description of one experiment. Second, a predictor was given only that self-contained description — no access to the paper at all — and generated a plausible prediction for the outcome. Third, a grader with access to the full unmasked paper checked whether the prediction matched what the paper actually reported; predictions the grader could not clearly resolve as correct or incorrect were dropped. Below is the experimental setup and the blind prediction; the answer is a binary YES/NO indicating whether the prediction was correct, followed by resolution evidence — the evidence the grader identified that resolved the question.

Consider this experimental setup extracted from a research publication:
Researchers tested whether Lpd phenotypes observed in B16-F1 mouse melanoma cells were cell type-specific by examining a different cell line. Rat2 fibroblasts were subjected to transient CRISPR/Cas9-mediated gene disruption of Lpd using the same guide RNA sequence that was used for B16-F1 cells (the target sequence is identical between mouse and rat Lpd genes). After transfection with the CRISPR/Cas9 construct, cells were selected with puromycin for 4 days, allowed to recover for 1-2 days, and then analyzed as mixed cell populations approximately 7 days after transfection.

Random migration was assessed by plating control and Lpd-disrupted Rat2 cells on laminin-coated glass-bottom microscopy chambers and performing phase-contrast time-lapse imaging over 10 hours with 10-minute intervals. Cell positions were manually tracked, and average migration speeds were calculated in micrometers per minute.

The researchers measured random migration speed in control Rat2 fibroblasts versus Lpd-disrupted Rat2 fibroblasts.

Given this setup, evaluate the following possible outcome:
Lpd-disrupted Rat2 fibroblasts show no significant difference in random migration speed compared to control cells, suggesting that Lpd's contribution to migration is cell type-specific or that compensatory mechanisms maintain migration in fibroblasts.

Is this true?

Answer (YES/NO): NO